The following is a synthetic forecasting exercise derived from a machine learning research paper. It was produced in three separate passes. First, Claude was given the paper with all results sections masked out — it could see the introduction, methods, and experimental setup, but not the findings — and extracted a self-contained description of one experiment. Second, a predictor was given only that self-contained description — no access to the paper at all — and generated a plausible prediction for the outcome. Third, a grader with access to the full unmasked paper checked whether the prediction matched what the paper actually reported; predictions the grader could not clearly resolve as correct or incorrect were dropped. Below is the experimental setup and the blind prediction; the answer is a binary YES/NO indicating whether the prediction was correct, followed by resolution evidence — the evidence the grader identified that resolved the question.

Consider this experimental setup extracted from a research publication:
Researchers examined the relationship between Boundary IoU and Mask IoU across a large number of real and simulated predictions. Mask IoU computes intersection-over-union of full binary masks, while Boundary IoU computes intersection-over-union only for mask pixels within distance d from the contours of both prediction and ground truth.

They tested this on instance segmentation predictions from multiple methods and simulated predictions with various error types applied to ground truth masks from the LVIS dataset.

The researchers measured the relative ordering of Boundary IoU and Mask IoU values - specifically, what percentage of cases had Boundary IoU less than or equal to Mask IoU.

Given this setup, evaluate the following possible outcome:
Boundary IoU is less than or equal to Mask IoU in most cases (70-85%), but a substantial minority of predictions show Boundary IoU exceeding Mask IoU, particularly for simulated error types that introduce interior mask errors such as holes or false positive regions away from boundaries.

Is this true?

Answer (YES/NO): NO